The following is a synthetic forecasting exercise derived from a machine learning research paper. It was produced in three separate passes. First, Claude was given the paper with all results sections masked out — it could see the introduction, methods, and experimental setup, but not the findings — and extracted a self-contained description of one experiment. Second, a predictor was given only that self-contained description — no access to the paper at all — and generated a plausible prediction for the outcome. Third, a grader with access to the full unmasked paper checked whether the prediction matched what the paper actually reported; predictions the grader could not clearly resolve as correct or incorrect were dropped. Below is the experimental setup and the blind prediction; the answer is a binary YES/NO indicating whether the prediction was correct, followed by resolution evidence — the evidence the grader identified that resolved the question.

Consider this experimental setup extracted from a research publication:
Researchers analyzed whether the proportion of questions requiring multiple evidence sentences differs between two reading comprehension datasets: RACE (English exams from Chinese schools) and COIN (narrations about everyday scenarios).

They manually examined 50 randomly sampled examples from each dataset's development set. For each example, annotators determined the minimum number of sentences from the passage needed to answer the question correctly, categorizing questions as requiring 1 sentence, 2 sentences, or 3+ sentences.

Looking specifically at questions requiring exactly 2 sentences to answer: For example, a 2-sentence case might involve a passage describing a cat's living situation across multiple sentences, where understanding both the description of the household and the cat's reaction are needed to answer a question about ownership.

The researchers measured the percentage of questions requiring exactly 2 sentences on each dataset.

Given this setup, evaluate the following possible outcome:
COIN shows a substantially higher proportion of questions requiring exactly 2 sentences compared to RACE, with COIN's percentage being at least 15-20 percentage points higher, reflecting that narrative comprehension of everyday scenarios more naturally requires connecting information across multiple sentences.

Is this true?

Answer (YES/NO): NO